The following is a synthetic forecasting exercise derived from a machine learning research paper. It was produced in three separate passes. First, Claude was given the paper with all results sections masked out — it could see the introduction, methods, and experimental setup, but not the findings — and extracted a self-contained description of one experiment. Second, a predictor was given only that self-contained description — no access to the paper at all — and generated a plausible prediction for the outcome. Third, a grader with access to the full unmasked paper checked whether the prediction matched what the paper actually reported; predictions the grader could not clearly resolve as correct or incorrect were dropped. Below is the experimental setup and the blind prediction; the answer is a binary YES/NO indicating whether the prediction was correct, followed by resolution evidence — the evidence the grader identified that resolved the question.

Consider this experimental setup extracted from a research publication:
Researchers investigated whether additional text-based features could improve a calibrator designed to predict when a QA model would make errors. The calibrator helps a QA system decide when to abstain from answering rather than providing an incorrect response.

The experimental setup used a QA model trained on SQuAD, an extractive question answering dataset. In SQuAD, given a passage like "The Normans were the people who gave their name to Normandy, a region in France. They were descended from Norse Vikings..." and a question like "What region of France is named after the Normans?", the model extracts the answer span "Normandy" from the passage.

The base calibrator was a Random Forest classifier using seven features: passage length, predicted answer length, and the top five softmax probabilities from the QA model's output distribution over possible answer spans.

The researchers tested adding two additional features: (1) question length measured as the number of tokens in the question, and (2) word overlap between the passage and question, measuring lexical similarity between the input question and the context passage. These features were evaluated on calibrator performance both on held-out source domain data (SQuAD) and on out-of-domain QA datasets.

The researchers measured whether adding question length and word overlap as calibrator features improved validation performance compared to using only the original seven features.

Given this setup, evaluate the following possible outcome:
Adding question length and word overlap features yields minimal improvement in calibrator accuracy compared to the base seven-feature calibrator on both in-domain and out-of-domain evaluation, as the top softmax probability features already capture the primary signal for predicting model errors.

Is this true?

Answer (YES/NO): NO